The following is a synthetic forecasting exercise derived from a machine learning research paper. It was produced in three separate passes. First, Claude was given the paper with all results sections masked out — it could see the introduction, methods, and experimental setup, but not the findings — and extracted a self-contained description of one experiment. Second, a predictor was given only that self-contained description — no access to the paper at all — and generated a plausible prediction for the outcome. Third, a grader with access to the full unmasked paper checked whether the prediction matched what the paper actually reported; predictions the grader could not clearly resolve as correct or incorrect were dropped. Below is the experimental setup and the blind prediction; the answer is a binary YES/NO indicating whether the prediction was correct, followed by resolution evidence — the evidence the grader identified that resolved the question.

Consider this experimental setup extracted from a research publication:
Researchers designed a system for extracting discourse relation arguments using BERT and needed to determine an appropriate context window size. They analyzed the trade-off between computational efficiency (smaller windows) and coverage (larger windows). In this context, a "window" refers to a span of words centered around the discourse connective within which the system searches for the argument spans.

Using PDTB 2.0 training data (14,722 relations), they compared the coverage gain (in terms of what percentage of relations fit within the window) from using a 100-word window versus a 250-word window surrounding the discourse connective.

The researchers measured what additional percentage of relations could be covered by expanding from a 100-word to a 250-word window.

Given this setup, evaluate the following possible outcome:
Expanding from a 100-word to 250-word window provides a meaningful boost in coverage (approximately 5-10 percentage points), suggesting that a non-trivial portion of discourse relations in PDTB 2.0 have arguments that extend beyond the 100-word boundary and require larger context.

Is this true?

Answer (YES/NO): NO